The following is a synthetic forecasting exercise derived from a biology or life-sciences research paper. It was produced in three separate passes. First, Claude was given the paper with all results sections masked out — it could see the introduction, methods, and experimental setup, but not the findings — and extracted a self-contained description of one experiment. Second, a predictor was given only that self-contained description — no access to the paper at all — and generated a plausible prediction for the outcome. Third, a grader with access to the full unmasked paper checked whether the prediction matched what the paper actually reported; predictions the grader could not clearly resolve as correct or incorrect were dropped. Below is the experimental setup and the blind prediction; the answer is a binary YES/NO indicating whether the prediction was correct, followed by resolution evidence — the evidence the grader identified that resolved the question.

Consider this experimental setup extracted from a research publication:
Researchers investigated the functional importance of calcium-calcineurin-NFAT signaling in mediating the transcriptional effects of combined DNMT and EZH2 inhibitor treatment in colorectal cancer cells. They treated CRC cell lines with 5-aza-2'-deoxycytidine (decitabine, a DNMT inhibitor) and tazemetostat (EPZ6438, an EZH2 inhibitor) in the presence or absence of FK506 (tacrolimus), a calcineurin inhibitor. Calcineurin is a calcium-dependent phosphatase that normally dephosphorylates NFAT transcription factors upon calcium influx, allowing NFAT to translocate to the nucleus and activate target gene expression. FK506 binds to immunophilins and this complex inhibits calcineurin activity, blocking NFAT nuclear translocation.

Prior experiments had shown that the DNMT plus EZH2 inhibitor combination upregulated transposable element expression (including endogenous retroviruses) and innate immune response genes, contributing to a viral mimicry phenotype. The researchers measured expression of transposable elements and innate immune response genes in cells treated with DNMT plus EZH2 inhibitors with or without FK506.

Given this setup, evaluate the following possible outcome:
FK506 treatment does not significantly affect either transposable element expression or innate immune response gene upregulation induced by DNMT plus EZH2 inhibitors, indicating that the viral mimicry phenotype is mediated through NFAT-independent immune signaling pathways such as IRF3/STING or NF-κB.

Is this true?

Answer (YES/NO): NO